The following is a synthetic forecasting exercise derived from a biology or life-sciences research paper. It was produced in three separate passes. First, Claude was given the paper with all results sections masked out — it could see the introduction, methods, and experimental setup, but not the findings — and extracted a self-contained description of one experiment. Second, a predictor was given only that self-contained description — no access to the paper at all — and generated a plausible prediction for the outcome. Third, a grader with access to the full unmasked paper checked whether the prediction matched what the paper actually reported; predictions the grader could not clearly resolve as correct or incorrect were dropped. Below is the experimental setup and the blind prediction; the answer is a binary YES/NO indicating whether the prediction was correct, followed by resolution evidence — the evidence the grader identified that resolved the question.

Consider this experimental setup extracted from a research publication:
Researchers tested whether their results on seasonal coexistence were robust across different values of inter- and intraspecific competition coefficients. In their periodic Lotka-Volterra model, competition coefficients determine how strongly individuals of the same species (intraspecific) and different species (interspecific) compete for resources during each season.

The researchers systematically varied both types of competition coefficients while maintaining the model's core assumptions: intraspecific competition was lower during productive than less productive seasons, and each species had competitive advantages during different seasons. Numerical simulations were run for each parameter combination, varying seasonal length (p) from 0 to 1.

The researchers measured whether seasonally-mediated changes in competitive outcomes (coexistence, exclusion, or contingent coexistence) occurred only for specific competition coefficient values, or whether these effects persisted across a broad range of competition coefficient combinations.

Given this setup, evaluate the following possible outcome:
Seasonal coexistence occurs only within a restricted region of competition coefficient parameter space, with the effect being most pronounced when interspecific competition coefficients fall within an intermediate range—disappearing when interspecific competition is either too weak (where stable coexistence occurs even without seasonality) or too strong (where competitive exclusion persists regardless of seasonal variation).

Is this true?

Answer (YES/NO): NO